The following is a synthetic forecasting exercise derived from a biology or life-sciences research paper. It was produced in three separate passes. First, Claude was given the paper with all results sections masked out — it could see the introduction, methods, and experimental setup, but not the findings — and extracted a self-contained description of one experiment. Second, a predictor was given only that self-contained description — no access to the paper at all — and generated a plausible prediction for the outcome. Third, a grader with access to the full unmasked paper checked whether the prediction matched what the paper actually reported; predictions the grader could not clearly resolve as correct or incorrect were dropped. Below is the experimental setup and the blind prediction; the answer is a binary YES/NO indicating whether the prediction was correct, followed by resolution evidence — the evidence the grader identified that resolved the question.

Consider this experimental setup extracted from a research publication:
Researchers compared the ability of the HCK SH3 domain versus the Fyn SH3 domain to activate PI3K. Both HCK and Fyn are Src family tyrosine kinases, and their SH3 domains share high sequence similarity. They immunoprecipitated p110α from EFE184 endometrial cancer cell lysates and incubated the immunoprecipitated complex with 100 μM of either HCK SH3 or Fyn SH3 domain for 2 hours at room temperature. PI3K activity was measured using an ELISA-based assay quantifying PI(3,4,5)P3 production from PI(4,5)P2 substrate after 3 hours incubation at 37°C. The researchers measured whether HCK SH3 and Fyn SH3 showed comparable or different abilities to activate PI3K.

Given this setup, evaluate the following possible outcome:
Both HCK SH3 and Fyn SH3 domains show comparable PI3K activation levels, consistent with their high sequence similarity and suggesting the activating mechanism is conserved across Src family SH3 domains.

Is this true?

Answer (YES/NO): YES